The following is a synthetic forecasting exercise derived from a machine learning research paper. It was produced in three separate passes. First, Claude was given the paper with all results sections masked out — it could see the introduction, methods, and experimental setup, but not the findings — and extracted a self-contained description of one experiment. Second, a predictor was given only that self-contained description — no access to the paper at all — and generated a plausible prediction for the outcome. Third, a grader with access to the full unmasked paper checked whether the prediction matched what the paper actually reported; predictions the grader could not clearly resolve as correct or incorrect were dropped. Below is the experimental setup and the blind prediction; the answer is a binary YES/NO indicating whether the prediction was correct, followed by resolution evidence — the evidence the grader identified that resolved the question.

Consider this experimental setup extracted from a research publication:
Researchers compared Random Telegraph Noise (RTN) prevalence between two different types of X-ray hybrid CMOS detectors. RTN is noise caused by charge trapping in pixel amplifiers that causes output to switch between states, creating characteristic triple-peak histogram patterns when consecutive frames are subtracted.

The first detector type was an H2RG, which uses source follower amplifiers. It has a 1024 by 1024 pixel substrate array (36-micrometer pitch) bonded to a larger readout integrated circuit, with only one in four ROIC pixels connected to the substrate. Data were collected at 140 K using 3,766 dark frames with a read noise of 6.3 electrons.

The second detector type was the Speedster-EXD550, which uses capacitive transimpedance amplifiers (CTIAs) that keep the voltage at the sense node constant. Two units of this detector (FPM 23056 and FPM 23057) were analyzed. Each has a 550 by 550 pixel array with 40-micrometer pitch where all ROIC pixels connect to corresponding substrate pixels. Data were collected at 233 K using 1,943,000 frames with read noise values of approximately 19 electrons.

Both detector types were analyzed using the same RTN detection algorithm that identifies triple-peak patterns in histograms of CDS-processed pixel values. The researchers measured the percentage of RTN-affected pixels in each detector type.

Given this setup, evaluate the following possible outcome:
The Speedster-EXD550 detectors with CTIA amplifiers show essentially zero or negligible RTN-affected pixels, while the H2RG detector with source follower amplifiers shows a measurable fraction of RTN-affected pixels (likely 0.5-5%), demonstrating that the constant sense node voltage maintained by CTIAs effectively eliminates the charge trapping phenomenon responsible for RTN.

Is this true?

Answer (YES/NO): NO